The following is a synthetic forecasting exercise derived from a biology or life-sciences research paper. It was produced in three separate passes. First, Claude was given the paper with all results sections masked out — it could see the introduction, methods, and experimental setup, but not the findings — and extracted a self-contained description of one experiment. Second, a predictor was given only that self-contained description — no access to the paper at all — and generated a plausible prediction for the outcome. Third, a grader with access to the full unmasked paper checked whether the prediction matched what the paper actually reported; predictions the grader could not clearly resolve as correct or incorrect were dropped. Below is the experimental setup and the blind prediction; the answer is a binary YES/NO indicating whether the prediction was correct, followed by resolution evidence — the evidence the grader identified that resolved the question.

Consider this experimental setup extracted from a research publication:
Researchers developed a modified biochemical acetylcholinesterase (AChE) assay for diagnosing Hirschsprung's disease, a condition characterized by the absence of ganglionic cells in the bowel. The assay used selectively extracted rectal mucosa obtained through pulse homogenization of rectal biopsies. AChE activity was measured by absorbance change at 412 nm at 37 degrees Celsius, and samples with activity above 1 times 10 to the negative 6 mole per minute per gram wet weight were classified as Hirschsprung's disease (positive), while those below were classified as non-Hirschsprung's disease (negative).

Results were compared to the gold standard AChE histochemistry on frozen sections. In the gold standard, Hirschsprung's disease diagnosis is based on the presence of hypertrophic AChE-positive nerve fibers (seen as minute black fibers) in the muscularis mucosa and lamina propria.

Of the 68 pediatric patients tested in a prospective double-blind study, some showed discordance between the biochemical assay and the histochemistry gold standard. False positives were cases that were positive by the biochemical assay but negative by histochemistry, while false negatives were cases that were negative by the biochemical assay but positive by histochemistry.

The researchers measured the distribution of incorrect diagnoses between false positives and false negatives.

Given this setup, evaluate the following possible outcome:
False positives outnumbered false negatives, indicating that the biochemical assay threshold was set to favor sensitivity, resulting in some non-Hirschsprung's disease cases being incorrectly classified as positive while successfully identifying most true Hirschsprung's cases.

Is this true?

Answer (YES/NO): YES